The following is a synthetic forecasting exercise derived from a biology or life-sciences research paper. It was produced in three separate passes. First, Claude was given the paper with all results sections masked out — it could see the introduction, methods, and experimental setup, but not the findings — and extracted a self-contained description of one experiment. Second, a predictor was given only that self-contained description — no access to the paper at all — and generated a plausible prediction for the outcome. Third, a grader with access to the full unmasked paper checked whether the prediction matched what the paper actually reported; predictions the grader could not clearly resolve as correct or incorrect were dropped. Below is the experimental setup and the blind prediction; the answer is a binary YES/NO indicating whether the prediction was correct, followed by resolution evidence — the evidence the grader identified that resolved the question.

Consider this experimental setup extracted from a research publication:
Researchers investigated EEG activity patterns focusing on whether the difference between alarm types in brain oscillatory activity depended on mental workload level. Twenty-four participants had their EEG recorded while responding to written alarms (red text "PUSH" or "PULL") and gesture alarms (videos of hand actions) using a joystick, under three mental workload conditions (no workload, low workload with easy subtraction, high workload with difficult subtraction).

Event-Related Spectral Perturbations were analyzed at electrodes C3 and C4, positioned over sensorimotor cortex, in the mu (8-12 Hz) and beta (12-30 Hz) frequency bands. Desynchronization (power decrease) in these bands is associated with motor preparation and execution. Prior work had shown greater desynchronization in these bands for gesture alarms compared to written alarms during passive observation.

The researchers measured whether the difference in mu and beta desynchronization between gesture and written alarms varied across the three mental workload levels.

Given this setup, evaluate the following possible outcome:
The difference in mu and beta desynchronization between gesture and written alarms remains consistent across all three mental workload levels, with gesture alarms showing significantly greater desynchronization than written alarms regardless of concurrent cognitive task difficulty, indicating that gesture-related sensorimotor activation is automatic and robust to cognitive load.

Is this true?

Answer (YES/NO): YES